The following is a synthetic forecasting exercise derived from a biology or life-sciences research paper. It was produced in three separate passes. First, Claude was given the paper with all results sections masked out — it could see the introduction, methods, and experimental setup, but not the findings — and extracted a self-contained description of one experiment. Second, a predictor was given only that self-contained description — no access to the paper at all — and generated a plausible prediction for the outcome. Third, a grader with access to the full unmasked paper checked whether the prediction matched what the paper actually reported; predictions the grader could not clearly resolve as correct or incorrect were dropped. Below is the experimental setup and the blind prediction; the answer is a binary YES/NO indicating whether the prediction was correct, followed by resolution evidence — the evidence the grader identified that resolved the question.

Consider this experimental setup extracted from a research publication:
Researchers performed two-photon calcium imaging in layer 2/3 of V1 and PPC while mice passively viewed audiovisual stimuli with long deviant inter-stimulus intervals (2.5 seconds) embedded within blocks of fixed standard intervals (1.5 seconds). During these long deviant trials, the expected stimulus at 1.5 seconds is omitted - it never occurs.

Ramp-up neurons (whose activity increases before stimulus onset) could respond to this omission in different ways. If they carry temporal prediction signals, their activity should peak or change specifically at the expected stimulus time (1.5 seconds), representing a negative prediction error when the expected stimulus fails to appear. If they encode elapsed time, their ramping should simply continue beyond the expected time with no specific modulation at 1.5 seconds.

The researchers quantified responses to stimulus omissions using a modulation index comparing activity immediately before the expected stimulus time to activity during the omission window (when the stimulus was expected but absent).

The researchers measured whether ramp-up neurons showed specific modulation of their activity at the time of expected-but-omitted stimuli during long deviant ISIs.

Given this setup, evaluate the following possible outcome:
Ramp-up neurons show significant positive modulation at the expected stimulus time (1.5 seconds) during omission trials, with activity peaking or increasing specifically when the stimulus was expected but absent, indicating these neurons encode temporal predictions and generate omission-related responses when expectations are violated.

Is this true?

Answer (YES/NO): NO